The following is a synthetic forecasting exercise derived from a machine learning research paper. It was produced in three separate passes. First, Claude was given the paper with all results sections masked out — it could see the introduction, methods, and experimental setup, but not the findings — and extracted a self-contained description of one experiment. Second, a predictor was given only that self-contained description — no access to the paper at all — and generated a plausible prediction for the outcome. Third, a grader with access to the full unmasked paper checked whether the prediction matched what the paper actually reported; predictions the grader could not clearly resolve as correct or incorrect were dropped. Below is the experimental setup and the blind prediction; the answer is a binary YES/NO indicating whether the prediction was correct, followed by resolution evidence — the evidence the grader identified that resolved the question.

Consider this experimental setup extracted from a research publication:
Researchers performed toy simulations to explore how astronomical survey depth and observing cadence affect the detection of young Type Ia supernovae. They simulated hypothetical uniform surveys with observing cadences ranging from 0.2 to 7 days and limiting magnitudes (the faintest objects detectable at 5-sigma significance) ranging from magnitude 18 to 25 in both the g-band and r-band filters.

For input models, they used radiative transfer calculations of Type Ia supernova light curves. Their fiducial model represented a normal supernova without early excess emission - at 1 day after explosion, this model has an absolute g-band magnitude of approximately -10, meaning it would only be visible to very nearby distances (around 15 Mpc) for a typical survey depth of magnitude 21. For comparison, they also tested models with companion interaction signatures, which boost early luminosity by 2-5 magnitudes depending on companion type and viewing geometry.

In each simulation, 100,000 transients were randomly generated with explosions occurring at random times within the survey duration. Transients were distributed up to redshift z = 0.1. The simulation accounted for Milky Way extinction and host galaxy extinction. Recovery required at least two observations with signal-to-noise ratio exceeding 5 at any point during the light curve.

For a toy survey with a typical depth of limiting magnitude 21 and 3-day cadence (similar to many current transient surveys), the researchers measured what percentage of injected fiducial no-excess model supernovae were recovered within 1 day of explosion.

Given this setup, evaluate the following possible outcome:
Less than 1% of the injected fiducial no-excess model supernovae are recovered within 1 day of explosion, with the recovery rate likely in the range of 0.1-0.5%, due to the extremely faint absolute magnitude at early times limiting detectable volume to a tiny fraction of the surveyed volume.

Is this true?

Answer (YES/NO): NO